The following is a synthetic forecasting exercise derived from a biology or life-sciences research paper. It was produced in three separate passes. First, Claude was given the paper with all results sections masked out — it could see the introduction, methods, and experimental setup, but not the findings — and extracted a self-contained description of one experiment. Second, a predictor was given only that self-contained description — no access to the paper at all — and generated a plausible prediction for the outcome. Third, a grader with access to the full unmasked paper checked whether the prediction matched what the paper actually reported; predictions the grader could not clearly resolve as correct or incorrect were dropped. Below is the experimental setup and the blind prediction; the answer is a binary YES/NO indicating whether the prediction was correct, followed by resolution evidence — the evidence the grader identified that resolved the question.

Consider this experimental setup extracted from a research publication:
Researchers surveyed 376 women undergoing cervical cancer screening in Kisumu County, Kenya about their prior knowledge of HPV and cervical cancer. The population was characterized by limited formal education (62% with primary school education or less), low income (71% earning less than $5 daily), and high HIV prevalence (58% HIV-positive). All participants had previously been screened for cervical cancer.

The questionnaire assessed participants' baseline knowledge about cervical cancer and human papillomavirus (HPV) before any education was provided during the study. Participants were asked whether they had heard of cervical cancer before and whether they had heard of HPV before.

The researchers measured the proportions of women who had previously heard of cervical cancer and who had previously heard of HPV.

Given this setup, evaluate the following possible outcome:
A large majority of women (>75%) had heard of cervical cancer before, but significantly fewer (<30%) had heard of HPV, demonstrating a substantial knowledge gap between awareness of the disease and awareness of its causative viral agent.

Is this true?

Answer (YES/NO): NO